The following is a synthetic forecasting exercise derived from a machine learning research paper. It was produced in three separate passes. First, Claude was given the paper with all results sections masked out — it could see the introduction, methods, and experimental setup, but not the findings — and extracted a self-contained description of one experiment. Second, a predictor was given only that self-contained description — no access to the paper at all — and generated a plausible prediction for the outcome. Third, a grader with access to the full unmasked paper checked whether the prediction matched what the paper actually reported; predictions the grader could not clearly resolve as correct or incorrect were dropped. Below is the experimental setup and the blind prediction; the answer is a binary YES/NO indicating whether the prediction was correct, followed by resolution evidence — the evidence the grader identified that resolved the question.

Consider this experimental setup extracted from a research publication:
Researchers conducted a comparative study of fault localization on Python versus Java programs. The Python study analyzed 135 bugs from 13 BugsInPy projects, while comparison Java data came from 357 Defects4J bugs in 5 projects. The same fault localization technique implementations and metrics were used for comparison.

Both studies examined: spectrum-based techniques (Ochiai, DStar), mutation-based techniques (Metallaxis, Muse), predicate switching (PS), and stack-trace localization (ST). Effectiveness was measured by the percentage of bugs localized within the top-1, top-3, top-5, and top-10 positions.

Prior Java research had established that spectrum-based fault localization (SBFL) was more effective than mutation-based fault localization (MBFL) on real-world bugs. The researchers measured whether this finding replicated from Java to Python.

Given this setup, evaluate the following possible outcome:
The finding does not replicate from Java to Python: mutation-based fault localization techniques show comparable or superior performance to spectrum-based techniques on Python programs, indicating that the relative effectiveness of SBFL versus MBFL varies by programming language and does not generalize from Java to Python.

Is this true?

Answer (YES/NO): NO